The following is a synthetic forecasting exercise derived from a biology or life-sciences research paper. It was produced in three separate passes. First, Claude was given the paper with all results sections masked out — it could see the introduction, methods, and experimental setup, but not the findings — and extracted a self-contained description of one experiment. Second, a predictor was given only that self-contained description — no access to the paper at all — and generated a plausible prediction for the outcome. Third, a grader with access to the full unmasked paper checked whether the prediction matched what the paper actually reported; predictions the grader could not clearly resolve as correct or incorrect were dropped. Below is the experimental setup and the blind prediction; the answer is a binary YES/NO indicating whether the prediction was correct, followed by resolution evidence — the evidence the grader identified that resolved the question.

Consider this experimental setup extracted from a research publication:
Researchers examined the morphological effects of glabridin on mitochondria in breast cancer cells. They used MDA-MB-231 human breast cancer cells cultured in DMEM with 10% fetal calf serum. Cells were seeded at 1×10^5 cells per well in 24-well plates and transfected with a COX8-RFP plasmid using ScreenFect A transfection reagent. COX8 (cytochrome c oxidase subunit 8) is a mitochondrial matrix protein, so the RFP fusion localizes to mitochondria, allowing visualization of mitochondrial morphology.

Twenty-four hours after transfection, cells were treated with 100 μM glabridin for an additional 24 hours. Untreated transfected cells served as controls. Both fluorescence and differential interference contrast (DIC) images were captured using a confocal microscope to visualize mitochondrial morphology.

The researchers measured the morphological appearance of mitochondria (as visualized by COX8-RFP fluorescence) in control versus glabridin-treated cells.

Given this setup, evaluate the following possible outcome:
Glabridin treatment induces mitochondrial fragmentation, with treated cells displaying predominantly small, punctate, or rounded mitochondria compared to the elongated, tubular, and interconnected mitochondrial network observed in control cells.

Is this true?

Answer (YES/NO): NO